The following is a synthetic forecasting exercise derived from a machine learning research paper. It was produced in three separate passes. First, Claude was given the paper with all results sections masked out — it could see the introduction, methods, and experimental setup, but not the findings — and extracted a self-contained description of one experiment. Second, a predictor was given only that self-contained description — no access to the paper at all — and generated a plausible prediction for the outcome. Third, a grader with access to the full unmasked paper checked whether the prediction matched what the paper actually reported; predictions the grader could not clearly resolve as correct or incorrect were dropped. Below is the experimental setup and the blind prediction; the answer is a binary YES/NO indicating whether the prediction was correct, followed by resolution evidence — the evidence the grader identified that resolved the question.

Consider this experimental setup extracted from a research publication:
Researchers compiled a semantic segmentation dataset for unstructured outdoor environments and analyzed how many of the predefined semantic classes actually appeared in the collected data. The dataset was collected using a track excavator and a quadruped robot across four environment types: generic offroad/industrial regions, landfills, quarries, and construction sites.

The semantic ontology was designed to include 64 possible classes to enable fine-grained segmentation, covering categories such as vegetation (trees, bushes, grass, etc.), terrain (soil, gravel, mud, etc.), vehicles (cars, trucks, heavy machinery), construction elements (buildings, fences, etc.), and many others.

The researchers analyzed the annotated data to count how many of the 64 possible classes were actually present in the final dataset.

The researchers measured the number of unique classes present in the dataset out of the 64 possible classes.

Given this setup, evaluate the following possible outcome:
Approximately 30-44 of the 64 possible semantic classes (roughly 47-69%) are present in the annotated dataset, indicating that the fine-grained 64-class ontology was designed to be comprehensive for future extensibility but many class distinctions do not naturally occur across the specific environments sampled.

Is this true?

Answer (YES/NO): YES